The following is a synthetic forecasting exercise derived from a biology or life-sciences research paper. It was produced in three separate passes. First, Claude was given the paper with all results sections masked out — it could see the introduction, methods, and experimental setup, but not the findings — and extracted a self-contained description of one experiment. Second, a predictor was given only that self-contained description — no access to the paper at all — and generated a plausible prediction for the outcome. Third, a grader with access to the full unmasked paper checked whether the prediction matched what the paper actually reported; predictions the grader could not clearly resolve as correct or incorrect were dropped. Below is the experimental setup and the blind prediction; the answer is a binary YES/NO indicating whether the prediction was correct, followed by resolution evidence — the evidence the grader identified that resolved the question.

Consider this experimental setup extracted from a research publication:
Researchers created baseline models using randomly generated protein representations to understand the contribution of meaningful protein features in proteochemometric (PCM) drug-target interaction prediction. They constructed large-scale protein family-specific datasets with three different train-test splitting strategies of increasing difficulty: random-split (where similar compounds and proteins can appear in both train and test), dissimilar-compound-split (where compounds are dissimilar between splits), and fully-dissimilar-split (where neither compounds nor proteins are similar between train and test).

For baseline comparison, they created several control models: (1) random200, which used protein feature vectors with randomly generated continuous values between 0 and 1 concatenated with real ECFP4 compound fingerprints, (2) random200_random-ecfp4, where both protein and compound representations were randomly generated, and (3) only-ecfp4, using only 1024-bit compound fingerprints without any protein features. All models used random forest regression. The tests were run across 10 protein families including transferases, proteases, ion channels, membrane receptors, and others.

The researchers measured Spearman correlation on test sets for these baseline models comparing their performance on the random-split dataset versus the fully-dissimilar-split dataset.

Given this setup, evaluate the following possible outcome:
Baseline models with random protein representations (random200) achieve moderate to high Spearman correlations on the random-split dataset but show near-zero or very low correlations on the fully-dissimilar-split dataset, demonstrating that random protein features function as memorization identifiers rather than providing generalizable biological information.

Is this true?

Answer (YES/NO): YES